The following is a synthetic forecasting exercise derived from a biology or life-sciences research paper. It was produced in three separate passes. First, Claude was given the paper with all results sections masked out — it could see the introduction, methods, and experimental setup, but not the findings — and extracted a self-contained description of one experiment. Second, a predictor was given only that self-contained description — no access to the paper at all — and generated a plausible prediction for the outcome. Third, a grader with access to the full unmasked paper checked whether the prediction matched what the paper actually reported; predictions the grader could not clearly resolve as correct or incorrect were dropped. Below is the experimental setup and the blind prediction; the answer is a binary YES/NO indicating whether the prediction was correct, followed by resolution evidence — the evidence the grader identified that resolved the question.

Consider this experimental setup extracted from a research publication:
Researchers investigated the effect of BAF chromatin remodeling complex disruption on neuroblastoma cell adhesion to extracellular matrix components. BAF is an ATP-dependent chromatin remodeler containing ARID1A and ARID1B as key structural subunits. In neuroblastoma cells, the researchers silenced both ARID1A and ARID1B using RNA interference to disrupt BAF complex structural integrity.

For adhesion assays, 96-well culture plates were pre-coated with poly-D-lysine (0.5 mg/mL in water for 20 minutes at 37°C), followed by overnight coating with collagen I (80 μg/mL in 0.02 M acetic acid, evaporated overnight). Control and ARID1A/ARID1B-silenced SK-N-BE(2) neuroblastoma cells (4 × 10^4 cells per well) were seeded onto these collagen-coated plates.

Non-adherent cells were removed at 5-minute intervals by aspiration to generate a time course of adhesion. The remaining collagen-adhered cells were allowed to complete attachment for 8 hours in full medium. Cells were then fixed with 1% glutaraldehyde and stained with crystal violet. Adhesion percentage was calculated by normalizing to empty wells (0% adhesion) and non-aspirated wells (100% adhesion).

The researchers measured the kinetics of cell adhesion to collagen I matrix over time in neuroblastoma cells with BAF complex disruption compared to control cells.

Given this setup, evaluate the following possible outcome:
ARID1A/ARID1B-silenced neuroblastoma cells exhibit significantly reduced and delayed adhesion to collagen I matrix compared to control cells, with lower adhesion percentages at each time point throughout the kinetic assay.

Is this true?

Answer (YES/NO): YES